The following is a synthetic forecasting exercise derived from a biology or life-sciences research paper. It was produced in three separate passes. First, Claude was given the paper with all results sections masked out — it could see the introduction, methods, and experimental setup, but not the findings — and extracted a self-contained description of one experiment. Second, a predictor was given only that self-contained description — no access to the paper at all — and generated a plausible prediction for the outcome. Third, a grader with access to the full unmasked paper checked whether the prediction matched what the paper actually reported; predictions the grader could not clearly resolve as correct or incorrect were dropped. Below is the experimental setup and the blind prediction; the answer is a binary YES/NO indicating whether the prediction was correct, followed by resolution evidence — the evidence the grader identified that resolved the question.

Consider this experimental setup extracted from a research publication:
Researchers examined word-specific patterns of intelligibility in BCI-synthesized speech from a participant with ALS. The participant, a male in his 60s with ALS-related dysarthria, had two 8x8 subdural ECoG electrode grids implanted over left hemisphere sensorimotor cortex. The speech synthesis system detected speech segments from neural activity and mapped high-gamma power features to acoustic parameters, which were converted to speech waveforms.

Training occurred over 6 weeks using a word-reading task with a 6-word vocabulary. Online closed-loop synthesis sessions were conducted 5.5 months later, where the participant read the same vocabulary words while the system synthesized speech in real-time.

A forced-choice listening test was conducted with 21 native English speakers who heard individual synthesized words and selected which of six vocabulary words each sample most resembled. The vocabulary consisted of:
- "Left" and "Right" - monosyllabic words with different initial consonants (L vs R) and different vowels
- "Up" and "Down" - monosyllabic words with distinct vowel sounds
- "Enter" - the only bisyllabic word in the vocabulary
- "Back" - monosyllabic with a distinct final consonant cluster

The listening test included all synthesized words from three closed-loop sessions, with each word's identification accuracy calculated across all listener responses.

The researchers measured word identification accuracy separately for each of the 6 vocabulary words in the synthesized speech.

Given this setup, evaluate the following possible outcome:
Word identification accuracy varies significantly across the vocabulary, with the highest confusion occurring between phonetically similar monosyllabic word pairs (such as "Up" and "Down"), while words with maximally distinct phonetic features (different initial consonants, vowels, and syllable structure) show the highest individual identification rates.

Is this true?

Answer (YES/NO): NO